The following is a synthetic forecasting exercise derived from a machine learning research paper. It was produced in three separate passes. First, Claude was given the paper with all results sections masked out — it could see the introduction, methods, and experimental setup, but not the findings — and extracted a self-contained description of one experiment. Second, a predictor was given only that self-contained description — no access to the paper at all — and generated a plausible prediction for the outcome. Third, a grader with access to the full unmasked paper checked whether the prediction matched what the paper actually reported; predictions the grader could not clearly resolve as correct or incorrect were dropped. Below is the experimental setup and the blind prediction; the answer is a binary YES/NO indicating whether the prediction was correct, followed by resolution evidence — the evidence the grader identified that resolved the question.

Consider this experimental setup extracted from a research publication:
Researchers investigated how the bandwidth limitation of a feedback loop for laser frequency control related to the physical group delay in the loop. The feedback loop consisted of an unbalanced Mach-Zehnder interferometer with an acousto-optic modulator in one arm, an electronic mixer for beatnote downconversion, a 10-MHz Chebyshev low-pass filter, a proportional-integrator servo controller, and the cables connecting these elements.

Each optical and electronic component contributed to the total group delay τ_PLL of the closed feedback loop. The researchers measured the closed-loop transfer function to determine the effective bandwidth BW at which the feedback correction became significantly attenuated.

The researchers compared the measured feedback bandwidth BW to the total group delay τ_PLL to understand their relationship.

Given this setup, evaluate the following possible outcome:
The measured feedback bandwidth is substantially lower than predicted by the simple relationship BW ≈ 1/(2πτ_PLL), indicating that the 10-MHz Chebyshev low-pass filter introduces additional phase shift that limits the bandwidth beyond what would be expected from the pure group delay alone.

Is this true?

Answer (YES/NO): NO